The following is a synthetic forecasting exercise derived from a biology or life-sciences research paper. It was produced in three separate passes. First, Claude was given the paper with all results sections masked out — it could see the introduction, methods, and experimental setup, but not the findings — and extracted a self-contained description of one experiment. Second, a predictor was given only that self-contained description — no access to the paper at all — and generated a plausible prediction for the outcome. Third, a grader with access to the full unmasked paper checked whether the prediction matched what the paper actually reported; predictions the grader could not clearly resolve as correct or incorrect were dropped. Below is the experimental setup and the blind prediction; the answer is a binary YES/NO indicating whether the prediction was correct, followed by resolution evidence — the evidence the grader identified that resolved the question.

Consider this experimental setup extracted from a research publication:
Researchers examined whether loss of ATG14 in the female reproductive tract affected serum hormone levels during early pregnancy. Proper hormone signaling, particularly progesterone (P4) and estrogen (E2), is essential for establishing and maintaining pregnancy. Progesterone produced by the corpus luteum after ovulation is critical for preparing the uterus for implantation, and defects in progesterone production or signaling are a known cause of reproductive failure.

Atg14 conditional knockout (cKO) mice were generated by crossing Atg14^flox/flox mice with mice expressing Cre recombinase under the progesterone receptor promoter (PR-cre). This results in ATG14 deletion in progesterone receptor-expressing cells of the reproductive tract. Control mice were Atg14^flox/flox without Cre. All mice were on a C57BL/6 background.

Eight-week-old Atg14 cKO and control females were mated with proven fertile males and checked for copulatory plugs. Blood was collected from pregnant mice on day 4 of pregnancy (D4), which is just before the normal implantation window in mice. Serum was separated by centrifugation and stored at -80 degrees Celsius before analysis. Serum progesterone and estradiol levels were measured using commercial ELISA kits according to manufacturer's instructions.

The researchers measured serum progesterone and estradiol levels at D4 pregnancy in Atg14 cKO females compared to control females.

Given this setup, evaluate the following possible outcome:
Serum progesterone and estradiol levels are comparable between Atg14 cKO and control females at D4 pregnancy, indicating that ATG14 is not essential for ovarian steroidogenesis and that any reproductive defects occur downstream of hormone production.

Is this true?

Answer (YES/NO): YES